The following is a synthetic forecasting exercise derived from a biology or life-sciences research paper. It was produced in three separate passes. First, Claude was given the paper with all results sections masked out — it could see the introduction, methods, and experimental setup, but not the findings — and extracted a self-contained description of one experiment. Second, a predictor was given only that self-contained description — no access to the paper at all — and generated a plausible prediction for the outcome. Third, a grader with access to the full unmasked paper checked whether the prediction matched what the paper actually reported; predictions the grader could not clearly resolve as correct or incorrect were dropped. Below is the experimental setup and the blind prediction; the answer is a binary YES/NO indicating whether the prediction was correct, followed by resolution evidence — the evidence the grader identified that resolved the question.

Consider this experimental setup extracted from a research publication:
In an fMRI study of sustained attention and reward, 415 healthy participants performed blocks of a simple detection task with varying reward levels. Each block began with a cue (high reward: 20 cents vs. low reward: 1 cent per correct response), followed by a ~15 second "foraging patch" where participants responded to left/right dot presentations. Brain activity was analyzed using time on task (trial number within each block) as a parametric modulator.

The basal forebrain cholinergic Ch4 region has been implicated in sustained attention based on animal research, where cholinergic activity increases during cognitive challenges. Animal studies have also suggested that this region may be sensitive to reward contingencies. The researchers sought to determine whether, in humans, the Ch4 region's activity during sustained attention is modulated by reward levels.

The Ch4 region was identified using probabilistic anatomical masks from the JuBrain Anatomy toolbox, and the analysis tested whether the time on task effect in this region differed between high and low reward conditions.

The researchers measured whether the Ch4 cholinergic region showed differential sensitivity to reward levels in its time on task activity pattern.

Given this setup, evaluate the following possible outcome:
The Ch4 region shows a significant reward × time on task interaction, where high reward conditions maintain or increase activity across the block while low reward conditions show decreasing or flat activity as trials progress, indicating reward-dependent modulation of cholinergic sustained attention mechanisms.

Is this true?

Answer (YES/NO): NO